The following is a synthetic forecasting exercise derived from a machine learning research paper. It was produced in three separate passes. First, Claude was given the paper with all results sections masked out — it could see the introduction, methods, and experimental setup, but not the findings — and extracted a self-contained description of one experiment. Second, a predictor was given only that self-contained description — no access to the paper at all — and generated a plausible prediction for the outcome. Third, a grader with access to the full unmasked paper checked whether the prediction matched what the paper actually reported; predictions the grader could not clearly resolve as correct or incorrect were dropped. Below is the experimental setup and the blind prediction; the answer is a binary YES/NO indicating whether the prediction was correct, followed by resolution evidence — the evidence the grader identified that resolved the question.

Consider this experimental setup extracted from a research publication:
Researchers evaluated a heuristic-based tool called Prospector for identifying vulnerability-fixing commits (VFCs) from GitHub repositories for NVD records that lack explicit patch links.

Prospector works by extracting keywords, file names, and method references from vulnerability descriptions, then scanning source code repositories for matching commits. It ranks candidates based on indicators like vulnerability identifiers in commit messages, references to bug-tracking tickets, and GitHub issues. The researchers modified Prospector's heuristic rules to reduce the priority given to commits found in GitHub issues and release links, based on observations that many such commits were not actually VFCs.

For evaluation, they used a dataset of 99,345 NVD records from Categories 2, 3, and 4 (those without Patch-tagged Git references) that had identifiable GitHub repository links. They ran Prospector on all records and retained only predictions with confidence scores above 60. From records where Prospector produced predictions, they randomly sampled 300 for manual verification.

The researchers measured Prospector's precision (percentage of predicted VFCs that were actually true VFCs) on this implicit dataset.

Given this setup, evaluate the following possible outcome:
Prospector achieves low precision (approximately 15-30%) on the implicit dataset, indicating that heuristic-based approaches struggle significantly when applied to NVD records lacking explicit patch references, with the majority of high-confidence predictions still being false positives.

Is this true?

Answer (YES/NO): NO